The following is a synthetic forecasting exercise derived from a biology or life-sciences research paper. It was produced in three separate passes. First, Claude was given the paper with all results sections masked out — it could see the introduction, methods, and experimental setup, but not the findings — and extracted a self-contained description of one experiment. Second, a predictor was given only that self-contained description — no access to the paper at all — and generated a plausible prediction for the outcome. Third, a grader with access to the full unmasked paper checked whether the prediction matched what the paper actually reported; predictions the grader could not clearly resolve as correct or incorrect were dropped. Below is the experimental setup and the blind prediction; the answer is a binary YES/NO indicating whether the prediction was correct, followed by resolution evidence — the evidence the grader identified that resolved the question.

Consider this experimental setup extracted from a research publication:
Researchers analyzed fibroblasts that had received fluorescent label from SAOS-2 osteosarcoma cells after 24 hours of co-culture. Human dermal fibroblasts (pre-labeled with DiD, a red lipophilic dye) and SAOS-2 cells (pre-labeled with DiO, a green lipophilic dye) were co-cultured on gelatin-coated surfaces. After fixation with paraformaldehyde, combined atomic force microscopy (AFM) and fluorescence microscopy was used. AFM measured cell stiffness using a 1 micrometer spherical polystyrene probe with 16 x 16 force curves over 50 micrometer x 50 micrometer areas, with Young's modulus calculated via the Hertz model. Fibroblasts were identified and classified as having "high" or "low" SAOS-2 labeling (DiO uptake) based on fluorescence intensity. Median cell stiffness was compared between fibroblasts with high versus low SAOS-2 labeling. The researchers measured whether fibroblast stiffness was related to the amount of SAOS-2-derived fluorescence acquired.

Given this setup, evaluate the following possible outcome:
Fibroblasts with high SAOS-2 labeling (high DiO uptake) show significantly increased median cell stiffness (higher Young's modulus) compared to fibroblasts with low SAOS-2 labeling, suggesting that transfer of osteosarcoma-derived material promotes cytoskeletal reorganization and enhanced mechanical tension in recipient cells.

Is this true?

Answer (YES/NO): NO